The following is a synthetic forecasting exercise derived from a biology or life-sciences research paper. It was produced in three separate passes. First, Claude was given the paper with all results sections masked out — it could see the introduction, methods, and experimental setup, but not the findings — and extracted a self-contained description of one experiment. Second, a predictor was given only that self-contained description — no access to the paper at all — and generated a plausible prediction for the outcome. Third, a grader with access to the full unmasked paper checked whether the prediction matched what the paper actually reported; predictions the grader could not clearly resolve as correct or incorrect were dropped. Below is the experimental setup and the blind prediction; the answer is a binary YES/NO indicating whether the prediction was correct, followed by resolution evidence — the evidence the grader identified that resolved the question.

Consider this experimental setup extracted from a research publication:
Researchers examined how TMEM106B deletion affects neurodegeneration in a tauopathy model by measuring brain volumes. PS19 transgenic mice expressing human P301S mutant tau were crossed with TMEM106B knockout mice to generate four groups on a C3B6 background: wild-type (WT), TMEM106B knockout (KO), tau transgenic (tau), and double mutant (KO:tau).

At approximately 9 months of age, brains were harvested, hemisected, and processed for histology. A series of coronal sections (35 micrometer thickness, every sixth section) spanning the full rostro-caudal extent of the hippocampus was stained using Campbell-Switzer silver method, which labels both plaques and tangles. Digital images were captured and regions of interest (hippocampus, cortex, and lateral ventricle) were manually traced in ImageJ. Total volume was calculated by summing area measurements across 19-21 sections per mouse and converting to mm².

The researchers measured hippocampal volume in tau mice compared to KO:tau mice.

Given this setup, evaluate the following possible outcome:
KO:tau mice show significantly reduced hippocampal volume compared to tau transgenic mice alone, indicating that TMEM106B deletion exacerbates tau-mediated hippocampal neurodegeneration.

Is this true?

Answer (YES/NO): YES